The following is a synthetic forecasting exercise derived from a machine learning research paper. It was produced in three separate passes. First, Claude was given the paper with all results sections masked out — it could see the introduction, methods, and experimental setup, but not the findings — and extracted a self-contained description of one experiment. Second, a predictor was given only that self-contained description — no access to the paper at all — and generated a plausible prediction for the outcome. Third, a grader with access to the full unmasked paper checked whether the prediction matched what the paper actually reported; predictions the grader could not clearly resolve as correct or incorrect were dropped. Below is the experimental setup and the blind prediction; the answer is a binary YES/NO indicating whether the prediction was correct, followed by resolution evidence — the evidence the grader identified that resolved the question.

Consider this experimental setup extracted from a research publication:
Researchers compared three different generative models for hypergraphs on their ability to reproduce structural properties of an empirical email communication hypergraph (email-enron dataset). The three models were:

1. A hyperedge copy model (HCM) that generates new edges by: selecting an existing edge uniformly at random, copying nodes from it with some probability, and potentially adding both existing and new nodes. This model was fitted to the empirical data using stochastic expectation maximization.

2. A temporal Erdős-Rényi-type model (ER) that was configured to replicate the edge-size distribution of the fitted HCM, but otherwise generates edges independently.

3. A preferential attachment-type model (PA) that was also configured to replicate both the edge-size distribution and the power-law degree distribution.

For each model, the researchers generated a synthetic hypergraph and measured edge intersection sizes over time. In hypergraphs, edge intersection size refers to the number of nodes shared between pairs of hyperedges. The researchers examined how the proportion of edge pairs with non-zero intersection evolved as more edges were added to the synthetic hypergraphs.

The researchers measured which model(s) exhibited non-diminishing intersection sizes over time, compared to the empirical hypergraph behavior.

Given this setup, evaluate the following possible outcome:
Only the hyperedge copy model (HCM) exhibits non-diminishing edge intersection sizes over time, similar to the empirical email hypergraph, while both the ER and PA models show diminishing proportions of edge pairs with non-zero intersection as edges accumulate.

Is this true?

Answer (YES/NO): YES